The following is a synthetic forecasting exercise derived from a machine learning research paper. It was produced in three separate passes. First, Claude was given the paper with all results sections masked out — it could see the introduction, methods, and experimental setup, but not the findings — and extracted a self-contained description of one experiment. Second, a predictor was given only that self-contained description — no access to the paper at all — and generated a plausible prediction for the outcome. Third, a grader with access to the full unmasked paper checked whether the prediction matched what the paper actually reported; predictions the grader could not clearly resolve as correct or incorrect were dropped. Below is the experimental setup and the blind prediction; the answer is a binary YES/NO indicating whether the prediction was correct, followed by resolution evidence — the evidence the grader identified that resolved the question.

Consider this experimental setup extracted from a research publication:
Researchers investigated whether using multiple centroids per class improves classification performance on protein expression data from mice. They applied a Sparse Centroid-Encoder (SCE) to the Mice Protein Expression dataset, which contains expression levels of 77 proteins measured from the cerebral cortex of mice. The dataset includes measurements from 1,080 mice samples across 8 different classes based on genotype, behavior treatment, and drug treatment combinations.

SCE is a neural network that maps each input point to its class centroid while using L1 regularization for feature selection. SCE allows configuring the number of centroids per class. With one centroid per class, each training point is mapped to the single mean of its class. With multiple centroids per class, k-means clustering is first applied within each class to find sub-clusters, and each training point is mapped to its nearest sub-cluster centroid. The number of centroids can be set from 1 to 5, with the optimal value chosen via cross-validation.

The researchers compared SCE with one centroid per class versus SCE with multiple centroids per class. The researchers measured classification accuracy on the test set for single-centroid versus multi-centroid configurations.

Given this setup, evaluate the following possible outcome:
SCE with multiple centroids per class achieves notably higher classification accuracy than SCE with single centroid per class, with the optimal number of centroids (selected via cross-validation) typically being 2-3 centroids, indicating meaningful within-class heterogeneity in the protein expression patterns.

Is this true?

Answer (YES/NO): NO